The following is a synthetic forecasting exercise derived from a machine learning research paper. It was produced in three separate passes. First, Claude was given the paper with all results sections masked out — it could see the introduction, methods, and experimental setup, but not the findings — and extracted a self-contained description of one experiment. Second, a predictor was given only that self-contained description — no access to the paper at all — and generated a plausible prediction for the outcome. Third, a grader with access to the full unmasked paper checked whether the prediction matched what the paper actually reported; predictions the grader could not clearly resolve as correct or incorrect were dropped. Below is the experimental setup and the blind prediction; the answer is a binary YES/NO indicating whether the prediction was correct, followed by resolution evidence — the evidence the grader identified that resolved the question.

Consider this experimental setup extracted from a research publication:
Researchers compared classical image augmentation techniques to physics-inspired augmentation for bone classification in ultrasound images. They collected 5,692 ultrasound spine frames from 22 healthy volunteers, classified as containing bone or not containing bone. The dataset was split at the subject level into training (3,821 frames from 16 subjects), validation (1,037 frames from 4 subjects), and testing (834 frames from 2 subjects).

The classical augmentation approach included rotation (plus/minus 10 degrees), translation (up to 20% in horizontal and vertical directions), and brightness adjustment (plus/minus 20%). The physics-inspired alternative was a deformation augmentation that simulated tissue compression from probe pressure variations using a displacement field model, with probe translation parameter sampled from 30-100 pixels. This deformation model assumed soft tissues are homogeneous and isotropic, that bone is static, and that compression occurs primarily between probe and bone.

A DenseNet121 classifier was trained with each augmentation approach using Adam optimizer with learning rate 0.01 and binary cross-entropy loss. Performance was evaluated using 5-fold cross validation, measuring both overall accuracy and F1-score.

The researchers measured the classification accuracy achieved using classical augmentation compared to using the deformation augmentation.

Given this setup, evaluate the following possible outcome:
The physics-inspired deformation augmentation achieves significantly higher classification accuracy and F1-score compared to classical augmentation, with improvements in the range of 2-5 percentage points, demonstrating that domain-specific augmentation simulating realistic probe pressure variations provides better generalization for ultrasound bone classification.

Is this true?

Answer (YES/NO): NO